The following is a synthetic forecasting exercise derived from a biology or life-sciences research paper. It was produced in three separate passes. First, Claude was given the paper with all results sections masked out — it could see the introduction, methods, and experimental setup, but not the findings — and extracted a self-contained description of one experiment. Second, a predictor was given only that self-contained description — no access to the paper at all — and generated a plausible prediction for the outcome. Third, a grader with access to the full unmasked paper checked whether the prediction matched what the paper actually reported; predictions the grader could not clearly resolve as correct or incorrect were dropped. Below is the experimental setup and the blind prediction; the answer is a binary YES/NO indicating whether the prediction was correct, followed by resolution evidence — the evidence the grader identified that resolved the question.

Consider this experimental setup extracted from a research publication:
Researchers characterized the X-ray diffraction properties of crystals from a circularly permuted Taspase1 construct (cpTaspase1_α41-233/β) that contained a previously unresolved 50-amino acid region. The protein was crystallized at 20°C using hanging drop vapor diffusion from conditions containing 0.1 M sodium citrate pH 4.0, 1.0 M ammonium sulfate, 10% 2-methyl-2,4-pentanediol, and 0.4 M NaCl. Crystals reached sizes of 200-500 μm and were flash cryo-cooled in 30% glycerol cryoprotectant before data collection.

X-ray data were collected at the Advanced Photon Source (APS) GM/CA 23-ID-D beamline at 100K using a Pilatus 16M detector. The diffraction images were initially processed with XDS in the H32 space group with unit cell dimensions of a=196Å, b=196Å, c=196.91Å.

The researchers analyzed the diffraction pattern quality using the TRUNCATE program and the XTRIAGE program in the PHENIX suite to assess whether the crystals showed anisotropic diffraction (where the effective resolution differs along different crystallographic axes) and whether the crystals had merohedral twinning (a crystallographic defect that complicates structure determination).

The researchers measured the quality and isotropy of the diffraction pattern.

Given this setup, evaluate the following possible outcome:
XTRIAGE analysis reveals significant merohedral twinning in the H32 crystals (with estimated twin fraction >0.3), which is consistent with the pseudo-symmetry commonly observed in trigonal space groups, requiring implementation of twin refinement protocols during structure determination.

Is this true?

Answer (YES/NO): NO